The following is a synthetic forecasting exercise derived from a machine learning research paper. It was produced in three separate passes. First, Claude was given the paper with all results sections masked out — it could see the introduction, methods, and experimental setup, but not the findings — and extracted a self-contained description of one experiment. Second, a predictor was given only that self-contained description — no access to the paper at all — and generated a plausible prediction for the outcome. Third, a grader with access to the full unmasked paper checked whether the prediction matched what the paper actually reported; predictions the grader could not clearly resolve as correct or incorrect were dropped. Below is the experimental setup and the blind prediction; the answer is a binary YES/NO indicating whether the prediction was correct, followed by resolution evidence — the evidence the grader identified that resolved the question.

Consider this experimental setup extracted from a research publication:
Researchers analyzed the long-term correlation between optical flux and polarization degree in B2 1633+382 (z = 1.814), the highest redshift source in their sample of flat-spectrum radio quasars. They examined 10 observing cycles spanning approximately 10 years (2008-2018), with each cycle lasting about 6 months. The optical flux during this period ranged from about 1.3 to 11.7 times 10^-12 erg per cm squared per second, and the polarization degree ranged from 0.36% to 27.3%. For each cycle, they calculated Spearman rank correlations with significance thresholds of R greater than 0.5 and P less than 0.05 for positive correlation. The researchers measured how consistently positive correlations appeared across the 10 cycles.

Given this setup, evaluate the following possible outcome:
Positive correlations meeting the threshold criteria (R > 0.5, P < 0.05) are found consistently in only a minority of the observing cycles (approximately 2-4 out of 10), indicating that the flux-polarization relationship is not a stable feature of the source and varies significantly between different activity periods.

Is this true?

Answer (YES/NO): NO